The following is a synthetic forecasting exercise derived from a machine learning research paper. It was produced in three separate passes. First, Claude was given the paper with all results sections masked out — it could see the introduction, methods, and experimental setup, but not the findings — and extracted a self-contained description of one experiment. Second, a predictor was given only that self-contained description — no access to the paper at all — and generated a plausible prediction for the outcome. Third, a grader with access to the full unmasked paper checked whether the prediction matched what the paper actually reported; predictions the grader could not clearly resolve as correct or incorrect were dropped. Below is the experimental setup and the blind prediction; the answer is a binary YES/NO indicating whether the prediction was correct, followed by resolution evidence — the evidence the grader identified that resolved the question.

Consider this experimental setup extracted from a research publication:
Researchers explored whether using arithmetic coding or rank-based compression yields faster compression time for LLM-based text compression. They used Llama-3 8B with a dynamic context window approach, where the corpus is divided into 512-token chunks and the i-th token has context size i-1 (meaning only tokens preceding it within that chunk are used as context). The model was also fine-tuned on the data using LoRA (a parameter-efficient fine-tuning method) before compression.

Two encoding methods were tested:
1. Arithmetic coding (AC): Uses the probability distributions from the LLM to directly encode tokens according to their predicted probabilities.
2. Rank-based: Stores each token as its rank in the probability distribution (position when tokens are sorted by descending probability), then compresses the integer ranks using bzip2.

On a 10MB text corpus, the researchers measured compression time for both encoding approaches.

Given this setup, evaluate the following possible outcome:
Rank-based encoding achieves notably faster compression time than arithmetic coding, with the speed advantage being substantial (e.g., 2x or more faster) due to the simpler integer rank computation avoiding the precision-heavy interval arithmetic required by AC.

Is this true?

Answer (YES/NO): YES